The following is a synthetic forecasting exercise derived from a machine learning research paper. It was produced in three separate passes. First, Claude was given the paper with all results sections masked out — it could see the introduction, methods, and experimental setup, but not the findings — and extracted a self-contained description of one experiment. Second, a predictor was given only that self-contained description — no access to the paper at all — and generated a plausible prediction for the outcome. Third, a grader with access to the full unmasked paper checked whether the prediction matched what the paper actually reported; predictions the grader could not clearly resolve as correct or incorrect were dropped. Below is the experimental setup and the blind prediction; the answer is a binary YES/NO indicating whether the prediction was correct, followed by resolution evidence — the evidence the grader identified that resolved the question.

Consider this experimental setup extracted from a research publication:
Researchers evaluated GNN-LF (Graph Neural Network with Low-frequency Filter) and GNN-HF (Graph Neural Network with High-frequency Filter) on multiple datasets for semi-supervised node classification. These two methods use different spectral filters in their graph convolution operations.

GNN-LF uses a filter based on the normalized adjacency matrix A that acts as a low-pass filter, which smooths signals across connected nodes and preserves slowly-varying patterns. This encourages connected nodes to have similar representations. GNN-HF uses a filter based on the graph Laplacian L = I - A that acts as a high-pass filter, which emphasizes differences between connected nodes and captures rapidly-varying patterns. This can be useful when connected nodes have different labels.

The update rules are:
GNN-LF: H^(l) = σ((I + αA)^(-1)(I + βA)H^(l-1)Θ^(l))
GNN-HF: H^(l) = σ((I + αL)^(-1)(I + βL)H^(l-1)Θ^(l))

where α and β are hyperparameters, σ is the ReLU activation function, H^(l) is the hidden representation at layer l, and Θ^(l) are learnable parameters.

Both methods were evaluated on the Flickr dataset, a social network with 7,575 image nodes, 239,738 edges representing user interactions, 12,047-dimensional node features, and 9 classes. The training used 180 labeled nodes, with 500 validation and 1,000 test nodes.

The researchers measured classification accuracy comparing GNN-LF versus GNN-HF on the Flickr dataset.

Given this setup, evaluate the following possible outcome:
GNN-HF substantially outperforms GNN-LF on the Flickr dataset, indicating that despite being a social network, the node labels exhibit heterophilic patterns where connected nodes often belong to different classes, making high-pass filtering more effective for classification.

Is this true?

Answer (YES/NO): YES